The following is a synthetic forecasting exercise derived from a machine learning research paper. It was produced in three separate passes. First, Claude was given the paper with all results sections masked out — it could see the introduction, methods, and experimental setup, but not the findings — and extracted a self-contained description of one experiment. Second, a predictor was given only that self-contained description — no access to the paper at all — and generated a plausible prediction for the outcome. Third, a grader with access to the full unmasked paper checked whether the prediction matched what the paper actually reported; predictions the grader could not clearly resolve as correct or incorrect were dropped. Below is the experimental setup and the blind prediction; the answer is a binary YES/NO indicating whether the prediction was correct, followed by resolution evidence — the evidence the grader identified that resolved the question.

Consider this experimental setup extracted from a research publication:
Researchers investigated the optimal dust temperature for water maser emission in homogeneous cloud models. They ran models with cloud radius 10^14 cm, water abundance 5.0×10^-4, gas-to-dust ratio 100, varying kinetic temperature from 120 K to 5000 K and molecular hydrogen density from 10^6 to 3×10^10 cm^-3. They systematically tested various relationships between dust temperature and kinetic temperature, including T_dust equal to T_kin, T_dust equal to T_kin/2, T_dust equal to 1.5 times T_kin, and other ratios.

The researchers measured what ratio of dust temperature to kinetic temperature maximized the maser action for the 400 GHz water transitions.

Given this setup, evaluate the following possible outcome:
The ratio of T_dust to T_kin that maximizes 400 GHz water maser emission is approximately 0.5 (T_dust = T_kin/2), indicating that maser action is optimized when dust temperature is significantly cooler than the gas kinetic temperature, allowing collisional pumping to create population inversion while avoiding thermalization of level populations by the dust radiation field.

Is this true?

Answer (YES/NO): NO